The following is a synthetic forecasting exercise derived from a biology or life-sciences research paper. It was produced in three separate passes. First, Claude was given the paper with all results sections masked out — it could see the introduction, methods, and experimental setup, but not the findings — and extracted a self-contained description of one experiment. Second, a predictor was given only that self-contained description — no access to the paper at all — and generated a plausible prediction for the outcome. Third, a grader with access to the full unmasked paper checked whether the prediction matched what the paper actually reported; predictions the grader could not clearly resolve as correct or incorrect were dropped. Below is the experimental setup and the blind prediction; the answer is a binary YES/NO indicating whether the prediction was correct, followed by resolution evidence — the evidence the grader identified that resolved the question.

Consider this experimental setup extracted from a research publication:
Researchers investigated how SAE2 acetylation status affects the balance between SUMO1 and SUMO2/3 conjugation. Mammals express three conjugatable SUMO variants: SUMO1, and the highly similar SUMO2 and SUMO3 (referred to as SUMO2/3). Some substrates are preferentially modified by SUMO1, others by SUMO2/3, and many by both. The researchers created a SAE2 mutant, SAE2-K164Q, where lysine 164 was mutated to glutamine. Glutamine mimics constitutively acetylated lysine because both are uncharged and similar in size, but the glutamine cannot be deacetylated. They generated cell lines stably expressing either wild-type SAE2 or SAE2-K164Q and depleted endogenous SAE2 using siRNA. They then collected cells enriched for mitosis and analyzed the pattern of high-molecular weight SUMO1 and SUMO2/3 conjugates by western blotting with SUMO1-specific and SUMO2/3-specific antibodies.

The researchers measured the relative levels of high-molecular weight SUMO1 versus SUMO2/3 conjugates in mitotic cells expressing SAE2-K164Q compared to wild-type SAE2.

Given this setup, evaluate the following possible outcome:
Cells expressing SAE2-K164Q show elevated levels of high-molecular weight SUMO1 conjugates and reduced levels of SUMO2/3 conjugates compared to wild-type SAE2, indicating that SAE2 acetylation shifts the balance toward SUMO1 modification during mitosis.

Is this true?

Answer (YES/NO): NO